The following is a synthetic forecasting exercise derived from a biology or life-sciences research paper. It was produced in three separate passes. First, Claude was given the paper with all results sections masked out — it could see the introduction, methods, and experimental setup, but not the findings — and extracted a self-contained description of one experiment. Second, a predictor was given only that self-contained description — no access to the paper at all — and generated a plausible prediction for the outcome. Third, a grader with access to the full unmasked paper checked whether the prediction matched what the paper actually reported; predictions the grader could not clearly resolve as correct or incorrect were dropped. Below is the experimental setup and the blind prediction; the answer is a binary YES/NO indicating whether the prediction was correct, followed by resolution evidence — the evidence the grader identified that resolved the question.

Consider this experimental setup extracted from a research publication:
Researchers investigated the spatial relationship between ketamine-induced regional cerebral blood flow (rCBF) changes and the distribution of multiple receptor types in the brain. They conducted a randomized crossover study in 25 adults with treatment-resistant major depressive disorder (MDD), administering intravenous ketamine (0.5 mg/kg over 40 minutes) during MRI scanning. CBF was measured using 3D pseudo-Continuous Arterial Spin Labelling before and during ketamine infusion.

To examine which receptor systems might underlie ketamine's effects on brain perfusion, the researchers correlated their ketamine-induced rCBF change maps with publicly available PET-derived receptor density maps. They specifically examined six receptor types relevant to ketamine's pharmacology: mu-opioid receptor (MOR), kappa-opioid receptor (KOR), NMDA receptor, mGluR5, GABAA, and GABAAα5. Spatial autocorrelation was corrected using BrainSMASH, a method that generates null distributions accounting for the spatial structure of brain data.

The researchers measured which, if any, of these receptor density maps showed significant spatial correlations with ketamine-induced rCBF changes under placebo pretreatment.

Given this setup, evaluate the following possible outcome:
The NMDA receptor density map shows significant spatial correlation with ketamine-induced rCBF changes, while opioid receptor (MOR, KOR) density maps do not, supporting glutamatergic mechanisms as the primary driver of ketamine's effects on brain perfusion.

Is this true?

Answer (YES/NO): NO